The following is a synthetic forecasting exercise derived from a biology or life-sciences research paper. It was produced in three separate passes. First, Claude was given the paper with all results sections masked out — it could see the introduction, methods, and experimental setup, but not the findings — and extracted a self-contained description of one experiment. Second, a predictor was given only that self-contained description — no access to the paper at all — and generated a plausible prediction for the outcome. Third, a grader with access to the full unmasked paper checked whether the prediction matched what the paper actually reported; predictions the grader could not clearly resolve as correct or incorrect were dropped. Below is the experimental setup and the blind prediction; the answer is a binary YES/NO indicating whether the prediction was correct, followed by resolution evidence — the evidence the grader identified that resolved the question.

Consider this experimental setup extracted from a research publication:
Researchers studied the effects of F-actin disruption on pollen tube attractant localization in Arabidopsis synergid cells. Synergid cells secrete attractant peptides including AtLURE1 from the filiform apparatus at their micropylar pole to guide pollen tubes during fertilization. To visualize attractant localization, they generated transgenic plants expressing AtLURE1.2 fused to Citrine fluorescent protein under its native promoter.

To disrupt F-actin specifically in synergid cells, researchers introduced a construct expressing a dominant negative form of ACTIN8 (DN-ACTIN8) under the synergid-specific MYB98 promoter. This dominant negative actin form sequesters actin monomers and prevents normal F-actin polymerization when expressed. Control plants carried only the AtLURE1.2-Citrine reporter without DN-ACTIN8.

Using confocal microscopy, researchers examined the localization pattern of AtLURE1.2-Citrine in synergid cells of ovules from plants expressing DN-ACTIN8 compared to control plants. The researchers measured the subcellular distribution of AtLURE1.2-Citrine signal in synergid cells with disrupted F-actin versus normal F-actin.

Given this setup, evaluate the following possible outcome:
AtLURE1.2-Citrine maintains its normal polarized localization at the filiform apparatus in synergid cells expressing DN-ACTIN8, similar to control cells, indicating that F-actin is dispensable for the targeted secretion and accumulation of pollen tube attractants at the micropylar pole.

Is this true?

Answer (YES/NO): NO